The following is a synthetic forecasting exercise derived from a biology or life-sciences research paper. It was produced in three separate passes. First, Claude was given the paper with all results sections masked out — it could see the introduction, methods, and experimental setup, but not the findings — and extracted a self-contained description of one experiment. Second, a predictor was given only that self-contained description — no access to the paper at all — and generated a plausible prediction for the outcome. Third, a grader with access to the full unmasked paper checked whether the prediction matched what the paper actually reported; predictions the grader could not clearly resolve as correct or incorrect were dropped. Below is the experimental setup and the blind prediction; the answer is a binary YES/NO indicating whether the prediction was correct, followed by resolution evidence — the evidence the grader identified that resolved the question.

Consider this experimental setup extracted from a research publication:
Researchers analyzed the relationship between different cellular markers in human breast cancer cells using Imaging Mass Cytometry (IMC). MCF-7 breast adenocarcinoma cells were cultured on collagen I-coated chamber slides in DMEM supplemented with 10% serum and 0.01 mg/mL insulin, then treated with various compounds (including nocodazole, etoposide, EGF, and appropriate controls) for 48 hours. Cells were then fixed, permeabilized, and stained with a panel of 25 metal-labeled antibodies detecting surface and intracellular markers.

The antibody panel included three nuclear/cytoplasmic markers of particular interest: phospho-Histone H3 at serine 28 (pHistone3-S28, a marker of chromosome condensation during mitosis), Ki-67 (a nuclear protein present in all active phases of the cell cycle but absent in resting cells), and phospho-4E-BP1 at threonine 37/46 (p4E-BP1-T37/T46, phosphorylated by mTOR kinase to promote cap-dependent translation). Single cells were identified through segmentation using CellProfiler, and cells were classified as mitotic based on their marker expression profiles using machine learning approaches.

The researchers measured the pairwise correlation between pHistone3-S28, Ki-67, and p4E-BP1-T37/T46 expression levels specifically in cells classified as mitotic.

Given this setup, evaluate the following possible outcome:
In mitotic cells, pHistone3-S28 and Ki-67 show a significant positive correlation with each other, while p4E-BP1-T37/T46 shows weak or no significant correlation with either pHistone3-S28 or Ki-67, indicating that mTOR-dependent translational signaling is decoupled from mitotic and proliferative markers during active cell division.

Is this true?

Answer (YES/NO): NO